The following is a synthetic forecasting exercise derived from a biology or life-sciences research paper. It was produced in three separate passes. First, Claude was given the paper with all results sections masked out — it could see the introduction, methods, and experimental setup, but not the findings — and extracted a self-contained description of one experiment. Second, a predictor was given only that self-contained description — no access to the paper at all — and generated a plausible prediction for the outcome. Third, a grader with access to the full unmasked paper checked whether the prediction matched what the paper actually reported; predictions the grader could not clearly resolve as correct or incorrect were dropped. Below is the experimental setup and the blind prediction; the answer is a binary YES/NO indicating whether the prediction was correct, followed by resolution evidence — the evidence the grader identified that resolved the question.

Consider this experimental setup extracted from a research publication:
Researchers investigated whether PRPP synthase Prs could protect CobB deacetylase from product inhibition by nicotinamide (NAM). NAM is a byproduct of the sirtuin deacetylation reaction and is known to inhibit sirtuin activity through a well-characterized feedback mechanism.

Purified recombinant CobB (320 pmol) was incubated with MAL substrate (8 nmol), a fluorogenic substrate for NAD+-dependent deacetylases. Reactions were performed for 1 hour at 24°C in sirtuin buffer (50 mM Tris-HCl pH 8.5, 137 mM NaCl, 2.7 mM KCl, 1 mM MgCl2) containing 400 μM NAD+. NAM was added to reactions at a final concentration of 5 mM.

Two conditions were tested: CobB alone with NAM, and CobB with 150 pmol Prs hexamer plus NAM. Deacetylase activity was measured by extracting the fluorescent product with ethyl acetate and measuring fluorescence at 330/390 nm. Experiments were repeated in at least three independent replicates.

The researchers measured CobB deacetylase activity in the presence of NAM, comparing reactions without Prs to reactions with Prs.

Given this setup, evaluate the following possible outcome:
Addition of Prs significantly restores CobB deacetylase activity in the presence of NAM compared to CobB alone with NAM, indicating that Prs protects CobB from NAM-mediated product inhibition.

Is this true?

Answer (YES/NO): YES